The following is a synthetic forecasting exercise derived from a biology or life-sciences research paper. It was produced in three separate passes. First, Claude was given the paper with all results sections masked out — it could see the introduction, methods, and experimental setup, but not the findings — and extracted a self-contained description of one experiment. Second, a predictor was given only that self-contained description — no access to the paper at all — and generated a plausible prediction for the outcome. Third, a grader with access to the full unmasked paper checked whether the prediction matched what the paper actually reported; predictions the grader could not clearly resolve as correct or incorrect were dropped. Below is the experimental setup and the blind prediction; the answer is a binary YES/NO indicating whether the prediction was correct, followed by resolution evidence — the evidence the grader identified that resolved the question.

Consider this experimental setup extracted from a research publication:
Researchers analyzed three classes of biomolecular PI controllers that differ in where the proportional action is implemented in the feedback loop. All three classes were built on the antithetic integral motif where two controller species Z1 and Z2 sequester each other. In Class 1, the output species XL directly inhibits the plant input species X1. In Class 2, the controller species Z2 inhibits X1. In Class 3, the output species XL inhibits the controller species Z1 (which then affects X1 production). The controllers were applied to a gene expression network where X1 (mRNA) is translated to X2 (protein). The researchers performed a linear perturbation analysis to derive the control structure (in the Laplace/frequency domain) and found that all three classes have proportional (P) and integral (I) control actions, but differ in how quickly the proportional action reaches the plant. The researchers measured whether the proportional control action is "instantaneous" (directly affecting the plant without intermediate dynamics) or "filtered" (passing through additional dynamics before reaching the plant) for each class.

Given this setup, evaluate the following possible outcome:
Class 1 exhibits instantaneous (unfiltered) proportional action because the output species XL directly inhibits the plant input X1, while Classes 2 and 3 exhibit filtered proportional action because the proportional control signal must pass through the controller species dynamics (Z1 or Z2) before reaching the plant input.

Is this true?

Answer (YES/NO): YES